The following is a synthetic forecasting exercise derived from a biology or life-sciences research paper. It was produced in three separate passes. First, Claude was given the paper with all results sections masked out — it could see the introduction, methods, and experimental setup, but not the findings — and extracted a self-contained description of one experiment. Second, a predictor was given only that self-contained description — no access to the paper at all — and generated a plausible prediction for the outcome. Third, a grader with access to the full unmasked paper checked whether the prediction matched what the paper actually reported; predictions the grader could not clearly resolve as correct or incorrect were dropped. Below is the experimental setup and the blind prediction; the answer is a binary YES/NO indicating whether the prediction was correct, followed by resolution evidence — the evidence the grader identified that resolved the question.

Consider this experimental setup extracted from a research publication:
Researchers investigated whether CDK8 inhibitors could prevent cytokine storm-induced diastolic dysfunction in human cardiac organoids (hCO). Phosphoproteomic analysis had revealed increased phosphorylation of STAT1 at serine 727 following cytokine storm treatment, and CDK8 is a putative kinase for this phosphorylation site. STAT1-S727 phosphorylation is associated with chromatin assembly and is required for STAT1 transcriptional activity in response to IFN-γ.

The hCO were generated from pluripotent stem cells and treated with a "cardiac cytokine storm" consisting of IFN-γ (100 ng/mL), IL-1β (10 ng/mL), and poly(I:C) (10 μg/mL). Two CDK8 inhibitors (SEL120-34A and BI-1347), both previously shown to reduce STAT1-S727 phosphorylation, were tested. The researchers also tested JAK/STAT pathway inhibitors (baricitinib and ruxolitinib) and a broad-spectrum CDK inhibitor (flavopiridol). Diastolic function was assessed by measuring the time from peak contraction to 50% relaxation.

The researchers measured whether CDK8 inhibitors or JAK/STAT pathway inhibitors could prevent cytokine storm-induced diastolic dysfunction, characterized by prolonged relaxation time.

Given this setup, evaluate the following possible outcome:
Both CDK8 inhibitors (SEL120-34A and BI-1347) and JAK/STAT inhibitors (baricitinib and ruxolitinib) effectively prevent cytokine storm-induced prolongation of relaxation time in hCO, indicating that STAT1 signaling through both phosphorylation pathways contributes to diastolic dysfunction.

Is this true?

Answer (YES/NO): NO